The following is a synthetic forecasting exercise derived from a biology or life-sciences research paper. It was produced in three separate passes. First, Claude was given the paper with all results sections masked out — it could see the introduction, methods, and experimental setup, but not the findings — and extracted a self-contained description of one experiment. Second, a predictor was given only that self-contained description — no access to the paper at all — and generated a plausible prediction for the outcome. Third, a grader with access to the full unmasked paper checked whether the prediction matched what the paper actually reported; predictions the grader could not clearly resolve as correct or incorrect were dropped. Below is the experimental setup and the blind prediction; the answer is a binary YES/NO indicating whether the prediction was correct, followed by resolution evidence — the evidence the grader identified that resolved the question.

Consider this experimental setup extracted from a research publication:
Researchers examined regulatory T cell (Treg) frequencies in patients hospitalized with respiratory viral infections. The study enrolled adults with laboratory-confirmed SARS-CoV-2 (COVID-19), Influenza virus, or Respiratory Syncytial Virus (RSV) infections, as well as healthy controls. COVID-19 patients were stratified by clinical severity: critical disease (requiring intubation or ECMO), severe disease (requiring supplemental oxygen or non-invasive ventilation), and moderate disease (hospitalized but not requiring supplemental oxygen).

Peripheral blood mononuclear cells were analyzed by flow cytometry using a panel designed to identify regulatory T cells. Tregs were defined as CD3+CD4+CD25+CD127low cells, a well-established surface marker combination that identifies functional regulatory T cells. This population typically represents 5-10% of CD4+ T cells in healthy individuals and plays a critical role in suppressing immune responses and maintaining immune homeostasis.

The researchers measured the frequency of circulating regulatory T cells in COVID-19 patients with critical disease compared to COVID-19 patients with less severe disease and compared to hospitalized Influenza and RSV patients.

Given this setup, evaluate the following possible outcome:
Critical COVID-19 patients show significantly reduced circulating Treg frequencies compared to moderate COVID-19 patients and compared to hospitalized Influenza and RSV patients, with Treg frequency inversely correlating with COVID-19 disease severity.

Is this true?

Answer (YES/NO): NO